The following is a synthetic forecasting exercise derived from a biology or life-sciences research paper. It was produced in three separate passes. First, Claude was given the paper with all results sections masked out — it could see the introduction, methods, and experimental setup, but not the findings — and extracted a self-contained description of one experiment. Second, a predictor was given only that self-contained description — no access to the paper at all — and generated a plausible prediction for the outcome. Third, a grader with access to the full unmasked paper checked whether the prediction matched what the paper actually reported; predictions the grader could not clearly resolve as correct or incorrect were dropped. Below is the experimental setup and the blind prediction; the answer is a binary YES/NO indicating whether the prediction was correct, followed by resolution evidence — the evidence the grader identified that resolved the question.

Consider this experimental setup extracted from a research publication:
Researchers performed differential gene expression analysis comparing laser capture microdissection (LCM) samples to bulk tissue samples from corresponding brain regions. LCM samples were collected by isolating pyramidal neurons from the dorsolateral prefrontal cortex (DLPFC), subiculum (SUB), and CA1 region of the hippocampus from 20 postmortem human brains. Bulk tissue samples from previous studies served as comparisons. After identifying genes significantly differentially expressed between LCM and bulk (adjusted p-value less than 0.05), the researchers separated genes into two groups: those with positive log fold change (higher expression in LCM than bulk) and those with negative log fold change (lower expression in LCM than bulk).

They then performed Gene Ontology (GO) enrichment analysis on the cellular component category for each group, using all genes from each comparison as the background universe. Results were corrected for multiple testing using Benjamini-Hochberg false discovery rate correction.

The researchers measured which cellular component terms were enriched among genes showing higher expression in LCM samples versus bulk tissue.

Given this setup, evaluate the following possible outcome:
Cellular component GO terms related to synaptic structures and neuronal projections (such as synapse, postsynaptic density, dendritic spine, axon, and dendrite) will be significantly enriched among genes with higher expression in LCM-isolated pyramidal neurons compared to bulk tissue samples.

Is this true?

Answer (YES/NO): YES